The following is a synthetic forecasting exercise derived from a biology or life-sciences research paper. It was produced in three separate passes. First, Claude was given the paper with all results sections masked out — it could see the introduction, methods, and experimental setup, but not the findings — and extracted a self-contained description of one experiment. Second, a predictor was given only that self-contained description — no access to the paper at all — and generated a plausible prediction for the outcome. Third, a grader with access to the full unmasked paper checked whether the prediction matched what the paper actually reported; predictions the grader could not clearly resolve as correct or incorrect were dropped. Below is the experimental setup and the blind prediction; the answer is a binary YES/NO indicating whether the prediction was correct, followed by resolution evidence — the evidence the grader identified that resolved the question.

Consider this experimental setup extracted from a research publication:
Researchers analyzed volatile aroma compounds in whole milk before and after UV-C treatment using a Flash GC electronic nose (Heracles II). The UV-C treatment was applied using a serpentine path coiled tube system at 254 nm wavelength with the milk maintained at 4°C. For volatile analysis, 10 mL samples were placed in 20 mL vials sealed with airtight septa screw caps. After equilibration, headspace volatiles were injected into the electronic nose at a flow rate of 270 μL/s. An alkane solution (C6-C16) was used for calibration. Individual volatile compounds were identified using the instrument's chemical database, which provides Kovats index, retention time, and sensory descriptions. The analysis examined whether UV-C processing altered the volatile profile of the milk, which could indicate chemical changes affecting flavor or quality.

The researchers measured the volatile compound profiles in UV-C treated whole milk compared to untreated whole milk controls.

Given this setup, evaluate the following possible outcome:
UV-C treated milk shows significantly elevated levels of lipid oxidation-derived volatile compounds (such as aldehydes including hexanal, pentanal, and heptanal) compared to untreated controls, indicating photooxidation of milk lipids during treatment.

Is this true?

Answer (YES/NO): NO